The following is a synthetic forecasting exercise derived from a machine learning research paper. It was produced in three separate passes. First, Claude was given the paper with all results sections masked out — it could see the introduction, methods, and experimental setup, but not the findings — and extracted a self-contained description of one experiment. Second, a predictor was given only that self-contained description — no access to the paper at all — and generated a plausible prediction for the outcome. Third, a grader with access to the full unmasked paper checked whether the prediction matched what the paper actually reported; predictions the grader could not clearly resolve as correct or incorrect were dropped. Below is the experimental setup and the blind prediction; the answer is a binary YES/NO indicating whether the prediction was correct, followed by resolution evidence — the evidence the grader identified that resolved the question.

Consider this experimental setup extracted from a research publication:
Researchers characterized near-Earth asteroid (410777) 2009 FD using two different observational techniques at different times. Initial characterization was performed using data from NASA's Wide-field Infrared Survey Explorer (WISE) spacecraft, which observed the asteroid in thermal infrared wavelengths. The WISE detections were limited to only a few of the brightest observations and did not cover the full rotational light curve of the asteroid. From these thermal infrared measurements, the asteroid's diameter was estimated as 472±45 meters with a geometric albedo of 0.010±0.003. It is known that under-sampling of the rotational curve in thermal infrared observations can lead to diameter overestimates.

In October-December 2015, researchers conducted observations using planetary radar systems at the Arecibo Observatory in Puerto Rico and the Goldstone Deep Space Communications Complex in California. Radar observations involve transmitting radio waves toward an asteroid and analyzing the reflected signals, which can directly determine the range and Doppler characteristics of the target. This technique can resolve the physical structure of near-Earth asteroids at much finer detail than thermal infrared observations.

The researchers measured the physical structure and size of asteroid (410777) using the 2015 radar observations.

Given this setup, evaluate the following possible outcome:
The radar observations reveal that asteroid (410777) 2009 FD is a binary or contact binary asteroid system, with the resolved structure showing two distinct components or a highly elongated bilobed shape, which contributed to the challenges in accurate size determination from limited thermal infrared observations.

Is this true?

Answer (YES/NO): YES